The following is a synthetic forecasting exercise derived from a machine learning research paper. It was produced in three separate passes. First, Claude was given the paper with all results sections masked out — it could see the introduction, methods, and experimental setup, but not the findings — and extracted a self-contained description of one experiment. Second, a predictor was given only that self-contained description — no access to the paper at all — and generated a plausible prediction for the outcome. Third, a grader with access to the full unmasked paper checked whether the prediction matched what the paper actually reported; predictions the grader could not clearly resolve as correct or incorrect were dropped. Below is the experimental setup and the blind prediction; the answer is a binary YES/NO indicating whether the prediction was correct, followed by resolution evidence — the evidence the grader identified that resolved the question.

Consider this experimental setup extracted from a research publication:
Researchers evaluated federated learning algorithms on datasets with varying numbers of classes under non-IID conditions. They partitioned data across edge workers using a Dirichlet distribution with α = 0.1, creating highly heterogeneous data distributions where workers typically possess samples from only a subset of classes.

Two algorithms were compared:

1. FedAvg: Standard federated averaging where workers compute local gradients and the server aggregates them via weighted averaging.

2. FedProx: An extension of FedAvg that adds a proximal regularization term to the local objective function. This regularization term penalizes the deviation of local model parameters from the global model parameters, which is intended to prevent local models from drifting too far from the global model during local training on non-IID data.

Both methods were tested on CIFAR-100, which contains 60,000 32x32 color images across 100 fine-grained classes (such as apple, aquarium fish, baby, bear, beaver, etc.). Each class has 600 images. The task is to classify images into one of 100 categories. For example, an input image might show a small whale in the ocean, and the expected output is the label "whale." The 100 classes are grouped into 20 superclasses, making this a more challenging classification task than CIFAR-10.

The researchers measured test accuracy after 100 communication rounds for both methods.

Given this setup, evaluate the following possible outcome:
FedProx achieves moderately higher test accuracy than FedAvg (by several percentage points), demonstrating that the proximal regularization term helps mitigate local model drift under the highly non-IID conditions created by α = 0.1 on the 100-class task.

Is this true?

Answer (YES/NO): NO